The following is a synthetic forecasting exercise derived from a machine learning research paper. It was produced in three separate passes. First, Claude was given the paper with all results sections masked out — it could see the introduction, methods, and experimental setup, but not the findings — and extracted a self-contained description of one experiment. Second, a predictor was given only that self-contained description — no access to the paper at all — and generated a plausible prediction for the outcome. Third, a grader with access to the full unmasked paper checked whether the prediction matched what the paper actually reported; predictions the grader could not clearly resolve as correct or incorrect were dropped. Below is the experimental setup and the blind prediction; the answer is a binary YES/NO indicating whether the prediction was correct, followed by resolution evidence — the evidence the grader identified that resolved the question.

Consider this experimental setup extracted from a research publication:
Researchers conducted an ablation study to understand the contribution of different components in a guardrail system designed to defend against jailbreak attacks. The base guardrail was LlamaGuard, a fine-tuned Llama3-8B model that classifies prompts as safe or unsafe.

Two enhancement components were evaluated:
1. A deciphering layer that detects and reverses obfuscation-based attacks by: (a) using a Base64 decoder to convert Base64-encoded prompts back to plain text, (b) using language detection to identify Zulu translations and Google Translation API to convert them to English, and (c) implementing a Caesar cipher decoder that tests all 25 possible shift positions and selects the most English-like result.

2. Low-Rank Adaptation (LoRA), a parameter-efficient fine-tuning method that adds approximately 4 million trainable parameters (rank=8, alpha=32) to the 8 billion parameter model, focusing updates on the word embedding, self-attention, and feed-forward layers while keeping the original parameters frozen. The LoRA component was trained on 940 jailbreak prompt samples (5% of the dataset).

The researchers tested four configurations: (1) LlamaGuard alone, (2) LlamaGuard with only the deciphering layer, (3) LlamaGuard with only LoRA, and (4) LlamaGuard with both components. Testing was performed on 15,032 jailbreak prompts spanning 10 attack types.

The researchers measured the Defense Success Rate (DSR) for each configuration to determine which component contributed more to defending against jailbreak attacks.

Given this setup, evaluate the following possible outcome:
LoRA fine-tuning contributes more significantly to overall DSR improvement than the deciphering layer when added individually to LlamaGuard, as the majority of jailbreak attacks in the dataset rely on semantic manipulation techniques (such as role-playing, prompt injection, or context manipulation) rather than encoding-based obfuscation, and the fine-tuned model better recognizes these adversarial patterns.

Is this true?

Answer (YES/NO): YES